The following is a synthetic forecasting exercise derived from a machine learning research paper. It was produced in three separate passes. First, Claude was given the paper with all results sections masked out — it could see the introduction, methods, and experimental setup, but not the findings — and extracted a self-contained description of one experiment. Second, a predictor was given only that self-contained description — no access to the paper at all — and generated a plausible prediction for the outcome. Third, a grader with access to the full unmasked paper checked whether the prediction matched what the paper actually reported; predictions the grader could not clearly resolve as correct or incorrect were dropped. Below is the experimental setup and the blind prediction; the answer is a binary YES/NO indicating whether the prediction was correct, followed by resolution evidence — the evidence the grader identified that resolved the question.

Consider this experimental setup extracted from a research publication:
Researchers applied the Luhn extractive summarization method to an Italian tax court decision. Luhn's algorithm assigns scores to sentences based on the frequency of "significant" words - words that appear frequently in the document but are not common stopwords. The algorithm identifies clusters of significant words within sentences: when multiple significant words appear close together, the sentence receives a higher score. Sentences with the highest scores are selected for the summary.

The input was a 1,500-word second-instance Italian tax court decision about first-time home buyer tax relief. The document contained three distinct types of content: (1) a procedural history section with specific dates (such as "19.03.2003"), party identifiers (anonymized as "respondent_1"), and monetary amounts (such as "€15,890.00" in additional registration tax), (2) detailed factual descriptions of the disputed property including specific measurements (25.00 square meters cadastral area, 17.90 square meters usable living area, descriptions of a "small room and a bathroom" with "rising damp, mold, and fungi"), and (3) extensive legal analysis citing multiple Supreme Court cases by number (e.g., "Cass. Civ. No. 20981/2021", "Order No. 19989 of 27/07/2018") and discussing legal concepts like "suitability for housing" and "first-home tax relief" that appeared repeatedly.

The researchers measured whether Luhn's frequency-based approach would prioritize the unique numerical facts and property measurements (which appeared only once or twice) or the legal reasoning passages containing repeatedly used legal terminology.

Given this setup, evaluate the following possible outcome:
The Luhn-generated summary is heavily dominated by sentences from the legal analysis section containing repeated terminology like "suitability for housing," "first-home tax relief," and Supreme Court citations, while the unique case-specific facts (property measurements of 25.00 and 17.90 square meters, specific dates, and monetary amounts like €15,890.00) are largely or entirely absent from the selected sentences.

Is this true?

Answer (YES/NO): NO